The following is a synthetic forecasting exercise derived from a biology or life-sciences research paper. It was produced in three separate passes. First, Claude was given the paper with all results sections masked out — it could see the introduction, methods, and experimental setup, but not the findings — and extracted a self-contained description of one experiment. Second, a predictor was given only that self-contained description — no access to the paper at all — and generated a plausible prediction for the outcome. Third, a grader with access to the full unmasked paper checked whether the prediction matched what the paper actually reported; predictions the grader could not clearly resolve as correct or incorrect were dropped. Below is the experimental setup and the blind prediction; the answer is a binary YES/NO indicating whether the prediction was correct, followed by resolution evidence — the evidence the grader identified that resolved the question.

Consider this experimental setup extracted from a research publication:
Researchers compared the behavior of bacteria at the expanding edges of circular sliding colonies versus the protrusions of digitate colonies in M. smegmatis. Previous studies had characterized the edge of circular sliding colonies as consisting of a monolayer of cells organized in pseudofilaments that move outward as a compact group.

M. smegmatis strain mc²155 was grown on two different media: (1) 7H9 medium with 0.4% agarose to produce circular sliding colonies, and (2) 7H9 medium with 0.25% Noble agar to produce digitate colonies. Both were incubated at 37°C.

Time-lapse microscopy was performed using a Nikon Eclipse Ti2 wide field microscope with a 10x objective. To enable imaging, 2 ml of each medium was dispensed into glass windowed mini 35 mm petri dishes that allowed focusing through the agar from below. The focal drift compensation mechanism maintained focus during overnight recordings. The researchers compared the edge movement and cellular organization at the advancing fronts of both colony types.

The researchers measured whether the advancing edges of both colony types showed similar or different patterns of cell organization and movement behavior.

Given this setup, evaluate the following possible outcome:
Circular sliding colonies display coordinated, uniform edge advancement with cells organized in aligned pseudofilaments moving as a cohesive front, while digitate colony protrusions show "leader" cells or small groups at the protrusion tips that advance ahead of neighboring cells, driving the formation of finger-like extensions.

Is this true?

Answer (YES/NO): NO